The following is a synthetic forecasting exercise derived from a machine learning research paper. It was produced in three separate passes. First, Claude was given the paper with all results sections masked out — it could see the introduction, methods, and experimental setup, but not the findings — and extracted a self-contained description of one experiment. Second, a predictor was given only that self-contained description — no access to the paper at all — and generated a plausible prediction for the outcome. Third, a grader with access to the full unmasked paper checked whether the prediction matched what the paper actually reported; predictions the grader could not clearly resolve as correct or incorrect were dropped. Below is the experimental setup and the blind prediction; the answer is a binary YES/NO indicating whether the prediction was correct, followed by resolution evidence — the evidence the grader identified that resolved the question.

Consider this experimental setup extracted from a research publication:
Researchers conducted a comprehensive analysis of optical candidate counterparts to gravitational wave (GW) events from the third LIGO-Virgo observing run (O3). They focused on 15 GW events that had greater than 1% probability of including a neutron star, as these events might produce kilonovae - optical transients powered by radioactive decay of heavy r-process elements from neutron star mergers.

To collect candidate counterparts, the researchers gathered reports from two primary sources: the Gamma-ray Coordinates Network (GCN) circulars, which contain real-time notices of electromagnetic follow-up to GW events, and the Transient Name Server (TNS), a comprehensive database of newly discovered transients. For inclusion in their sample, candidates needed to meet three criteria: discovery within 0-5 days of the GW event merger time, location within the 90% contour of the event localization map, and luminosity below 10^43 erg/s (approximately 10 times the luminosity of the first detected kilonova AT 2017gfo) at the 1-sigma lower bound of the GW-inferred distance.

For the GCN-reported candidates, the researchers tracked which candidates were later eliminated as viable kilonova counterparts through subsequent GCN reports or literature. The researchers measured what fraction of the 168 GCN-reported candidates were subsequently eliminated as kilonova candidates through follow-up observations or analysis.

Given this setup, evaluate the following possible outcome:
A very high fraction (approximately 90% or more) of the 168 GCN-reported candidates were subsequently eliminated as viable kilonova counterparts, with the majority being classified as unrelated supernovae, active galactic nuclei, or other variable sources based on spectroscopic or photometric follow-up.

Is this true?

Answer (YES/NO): NO